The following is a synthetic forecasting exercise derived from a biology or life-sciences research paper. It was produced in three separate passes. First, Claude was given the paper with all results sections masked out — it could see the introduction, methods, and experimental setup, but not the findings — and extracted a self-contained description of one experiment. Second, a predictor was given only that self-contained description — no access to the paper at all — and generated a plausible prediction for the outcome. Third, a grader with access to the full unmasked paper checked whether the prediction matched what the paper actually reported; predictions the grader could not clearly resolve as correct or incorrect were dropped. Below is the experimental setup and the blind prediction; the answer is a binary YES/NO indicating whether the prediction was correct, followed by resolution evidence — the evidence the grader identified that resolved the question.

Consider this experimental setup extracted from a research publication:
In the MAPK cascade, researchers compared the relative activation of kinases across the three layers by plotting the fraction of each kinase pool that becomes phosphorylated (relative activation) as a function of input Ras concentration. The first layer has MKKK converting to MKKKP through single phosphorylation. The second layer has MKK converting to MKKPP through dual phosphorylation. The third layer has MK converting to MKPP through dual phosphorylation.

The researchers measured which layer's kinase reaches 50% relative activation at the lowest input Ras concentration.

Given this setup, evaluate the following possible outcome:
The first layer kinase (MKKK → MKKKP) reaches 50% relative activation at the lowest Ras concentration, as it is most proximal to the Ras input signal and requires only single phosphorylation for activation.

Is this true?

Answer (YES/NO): NO